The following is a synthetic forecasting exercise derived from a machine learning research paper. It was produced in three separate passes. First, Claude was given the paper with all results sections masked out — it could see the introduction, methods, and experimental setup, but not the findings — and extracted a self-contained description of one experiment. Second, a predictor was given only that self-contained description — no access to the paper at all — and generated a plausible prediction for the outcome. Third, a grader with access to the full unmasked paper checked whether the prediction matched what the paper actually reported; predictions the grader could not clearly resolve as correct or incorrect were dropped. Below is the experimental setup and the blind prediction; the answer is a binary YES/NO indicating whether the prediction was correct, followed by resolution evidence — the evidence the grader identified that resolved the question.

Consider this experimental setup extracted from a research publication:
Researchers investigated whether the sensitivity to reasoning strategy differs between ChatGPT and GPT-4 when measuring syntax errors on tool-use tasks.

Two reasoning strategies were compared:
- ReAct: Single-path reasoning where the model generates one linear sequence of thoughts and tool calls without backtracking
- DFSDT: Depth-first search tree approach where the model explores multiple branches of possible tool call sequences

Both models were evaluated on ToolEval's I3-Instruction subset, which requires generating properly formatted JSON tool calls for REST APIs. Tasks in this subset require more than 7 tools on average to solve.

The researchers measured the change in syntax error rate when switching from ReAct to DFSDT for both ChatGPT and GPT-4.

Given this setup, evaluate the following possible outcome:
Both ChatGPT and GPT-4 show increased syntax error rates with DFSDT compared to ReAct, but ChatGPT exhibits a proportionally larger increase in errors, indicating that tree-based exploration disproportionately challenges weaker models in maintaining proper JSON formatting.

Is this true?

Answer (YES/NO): YES